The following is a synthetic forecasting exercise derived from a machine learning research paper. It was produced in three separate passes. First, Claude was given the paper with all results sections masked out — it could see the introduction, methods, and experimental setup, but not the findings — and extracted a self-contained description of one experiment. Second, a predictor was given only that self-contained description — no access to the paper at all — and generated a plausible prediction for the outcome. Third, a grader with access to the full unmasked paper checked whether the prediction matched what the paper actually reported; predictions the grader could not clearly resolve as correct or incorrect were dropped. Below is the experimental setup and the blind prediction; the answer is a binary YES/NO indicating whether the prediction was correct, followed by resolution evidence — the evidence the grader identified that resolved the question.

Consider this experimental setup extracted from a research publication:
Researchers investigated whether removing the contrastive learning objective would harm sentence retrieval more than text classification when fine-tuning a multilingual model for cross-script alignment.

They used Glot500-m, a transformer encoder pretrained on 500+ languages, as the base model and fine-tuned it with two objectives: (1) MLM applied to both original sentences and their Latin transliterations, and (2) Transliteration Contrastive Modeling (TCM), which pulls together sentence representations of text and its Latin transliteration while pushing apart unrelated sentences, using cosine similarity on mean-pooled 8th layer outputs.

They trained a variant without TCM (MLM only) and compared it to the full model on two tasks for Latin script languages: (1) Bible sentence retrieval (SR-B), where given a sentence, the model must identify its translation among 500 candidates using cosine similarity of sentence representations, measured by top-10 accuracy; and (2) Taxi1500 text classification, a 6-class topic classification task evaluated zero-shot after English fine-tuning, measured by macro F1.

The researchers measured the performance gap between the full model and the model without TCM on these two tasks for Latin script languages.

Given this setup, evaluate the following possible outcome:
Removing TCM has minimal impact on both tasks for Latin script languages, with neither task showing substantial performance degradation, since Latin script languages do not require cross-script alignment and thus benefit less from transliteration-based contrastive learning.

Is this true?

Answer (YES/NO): NO